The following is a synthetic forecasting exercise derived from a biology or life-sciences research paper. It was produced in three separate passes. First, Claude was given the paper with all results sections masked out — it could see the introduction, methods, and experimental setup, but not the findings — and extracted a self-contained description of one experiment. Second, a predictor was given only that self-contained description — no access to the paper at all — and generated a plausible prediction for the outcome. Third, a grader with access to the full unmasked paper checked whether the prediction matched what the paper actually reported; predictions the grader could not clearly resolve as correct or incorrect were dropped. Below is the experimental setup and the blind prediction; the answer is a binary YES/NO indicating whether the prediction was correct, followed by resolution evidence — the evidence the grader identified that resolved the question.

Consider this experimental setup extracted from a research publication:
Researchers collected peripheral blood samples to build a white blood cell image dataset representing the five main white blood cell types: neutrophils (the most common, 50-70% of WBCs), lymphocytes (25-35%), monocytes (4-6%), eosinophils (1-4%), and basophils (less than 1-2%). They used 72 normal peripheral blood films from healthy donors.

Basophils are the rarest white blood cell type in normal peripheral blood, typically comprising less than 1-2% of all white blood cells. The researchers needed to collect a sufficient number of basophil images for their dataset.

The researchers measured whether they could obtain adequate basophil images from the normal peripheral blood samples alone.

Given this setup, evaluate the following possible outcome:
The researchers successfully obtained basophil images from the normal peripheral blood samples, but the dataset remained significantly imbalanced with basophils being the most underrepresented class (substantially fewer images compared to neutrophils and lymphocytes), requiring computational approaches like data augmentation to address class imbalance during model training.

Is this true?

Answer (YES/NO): NO